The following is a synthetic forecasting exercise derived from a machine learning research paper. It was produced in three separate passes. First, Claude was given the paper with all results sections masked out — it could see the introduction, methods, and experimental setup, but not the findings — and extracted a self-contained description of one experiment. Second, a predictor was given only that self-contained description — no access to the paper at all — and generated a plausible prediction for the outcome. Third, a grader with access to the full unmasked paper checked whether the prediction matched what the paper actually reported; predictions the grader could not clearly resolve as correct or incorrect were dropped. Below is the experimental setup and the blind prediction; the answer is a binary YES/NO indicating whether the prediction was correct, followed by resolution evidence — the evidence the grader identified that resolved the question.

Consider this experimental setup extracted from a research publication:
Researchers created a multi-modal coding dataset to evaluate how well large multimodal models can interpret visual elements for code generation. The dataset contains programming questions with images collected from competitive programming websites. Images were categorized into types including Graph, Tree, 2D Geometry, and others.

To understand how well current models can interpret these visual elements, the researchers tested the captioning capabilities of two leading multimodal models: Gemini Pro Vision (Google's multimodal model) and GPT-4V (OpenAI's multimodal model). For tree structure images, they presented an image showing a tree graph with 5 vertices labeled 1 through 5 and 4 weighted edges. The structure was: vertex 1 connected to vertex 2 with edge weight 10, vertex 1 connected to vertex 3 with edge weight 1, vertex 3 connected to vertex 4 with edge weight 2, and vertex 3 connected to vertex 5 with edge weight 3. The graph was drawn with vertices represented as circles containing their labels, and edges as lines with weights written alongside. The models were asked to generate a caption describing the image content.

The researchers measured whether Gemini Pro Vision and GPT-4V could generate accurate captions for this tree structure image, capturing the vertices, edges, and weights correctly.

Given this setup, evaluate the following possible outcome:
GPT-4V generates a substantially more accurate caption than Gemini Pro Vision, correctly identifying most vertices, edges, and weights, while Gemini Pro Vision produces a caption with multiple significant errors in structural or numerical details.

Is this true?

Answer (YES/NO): NO